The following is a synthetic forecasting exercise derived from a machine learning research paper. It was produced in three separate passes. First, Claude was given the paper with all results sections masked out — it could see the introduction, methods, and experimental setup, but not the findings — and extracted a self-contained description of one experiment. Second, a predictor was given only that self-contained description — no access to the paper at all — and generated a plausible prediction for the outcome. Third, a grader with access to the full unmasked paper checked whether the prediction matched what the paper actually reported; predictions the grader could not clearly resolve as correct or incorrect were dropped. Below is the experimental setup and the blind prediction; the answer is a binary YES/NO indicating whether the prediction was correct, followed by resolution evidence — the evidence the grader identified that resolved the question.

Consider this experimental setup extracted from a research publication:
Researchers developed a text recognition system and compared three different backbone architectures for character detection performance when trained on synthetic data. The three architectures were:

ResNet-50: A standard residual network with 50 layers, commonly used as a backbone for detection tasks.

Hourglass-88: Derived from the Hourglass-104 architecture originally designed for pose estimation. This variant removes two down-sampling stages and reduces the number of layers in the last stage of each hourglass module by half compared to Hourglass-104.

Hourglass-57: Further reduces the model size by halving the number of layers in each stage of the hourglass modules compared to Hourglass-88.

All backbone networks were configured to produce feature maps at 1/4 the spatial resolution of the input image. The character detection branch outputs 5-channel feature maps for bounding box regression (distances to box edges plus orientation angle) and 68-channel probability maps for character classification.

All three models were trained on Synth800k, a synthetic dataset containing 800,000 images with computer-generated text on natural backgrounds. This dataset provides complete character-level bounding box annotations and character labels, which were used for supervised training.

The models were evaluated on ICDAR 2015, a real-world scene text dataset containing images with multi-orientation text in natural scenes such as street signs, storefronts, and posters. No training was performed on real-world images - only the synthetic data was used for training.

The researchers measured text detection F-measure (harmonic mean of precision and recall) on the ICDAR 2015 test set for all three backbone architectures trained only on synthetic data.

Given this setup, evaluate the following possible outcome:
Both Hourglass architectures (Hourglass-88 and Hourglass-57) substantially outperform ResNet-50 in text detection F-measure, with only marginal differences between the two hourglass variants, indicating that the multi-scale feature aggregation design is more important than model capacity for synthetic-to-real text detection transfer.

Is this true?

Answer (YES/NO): NO